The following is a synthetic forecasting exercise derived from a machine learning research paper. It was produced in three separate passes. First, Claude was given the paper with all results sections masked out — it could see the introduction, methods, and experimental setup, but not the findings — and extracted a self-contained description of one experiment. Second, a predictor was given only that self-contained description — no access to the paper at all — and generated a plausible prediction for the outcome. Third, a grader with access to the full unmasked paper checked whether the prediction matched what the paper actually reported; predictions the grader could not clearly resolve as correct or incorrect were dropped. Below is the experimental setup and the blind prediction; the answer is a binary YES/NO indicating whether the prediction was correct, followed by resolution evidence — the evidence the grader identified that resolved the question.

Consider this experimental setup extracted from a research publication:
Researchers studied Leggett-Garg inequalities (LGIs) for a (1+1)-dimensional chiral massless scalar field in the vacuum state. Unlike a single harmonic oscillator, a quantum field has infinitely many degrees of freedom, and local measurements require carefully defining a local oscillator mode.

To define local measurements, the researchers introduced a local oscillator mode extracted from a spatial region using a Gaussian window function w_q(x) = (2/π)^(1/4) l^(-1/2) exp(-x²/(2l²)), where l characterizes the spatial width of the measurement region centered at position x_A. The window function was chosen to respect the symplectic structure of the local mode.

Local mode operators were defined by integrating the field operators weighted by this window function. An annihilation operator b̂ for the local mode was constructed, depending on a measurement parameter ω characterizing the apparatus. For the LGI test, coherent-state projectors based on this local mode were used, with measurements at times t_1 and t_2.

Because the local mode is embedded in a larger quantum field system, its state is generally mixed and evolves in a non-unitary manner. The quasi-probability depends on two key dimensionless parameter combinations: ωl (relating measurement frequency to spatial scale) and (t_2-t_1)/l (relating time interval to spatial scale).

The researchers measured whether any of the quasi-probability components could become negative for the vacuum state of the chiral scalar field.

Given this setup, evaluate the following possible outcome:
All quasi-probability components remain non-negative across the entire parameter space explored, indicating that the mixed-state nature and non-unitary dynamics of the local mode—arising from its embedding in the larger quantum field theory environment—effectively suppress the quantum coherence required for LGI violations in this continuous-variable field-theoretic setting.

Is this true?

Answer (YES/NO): NO